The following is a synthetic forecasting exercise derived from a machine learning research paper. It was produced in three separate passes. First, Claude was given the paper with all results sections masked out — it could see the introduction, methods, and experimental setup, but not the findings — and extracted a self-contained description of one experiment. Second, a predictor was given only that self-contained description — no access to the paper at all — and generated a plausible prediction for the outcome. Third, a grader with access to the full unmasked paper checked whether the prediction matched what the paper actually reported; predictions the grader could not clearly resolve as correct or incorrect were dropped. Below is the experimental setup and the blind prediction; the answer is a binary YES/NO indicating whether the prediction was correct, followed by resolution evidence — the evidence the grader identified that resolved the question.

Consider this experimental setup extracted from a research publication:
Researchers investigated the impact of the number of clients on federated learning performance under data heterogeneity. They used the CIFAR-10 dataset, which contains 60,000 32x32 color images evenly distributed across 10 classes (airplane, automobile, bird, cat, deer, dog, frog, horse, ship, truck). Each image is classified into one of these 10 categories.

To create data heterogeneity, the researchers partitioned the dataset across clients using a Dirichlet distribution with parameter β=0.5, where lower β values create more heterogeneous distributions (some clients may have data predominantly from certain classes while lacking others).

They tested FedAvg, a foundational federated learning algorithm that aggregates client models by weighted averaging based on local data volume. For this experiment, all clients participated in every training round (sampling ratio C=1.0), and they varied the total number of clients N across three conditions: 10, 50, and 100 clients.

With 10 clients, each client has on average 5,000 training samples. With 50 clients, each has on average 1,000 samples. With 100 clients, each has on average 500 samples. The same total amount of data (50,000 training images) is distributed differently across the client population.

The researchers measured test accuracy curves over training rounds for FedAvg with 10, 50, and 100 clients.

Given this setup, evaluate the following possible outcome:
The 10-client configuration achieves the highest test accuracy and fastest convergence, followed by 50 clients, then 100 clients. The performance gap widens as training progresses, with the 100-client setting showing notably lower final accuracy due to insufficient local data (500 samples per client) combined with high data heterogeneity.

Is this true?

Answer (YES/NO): YES